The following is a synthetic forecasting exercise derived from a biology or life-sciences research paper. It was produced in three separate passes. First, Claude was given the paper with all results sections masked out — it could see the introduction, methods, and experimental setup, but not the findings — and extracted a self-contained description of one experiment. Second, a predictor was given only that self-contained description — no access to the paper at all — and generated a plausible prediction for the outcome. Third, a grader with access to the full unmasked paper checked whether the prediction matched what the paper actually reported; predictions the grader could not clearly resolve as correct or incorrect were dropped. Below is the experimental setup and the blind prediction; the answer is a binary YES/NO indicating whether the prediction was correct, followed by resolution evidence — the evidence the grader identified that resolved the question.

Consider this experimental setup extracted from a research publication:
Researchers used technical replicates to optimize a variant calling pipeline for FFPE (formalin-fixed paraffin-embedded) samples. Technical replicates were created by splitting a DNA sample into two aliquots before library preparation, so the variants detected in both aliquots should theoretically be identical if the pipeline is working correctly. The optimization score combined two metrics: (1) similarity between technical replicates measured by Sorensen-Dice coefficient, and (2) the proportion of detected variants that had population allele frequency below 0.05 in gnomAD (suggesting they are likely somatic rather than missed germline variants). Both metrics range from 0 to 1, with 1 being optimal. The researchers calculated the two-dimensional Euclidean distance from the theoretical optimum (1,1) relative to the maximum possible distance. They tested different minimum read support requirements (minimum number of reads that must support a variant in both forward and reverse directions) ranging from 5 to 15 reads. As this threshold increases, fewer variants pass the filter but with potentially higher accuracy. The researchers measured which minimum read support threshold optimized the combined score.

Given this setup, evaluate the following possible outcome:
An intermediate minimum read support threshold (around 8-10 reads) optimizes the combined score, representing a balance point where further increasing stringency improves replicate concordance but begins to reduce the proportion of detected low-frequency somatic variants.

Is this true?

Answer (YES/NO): YES